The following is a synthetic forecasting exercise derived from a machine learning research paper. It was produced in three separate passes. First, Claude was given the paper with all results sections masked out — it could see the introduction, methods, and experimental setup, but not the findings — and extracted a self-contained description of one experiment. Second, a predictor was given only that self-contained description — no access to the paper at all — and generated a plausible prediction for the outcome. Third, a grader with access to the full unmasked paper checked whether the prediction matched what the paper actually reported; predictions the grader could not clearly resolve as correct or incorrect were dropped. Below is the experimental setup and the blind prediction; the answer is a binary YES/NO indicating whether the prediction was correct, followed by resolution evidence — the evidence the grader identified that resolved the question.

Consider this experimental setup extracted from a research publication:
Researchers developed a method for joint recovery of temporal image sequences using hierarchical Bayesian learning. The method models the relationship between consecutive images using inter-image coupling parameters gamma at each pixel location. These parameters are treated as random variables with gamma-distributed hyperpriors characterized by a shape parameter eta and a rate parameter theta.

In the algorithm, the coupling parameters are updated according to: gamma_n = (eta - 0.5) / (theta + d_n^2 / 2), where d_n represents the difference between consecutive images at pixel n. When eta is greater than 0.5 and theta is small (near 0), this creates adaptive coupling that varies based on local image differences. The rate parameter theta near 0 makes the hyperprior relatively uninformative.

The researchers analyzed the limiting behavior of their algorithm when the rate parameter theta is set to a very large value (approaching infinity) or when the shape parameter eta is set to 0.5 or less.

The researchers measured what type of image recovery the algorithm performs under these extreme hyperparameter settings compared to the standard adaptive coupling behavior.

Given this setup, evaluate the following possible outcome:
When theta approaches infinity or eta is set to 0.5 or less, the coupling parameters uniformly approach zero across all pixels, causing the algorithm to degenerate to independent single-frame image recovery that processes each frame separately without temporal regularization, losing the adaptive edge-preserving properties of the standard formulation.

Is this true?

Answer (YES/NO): YES